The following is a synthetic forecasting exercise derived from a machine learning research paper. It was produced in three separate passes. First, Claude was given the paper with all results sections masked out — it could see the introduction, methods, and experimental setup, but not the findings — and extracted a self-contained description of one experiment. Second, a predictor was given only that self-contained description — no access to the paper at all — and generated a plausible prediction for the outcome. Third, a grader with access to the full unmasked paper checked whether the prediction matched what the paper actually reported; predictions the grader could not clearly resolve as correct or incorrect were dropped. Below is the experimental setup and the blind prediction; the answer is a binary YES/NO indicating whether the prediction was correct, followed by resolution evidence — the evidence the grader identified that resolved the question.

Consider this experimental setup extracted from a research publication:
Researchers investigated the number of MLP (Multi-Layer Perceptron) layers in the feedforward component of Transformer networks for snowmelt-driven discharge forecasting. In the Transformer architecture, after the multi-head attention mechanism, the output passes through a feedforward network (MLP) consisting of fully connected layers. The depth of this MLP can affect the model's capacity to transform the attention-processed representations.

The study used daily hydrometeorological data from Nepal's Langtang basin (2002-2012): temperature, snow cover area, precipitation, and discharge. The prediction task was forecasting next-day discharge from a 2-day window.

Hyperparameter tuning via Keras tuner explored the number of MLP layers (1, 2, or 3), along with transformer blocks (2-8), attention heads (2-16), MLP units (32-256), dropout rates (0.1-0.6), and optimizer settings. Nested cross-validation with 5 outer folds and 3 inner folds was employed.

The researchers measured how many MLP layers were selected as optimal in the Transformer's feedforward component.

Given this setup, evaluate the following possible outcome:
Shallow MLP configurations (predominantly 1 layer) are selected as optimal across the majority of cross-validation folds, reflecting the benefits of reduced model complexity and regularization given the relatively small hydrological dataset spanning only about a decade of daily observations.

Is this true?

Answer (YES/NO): NO